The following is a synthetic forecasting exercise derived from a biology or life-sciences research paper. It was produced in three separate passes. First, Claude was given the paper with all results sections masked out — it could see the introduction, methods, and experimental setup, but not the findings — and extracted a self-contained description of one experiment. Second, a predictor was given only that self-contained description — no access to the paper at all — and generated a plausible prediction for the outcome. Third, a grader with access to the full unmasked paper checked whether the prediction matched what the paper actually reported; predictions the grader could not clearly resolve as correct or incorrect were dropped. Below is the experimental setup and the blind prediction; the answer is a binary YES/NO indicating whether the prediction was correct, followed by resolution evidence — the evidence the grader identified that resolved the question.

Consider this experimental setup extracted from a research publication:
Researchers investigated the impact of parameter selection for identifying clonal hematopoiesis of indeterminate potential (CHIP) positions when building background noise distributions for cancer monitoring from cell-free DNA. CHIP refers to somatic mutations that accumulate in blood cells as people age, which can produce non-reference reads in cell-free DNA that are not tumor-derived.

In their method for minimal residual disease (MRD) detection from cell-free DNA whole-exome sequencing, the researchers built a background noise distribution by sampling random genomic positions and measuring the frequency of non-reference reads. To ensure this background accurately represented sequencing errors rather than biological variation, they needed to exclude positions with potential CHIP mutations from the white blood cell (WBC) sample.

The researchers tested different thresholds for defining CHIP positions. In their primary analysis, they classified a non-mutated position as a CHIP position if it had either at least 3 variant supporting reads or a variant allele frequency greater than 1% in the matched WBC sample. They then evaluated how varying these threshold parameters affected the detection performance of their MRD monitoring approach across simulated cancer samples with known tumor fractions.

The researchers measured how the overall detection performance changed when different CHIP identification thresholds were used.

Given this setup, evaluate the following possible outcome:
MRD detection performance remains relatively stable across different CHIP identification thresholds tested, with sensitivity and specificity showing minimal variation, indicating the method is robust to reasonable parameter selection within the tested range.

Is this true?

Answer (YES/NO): YES